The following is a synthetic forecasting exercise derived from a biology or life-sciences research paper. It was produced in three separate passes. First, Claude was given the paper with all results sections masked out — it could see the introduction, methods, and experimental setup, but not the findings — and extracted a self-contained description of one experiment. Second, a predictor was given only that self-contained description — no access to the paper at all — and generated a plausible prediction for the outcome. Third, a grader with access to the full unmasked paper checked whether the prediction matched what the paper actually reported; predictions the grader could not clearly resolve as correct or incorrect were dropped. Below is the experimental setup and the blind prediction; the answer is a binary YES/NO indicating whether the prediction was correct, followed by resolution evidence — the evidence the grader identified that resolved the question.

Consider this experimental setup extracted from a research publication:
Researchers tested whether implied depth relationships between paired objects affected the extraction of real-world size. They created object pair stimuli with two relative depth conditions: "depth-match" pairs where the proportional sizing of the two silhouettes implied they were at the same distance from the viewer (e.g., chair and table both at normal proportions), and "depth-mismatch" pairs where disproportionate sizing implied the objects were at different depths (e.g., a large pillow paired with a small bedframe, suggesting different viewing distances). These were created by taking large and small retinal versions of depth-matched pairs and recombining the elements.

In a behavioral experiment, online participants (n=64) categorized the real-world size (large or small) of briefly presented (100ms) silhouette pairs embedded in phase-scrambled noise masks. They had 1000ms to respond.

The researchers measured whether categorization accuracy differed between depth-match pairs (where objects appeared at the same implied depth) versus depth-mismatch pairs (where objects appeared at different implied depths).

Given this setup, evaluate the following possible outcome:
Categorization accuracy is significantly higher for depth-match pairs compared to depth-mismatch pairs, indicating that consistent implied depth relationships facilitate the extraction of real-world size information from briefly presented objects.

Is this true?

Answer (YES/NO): NO